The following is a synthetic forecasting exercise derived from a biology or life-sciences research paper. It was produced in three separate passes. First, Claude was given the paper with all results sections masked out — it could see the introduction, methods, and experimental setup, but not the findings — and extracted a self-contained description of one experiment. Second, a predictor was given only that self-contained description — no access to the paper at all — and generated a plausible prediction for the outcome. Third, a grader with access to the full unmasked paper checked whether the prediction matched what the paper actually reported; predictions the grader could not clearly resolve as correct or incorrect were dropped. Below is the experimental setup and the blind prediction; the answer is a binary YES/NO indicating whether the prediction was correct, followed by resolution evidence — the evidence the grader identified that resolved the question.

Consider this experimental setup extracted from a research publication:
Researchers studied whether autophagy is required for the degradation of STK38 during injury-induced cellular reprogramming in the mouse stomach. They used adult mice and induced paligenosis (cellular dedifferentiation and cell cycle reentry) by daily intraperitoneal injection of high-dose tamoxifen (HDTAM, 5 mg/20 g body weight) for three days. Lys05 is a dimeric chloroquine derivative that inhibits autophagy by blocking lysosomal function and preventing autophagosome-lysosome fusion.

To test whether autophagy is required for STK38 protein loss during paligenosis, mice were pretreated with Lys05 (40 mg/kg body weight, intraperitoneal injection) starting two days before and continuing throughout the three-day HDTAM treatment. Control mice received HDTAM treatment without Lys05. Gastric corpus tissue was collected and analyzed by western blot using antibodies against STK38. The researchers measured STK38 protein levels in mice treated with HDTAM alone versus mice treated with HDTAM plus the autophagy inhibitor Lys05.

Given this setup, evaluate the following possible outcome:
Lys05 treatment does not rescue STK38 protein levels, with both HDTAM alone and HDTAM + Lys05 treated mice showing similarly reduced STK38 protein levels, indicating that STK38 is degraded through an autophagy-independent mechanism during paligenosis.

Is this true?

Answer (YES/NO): NO